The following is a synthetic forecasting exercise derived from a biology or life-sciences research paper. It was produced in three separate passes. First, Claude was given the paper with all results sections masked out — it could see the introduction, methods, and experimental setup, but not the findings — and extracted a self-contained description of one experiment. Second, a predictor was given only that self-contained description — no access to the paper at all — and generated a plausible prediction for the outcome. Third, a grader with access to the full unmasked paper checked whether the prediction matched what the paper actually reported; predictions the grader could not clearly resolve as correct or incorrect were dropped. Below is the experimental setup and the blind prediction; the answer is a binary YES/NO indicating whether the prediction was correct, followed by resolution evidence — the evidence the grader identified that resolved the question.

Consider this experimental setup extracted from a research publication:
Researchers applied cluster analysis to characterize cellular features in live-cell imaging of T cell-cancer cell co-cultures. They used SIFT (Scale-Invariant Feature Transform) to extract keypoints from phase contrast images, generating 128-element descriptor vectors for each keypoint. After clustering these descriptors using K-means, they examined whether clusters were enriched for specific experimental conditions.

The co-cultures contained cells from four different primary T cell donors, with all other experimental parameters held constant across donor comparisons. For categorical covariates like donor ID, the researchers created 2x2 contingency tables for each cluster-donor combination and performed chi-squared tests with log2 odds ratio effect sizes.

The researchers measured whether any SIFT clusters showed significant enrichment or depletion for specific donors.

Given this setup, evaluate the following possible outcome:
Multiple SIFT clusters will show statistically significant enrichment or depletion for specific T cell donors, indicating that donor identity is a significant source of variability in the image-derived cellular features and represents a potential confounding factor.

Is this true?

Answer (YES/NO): NO